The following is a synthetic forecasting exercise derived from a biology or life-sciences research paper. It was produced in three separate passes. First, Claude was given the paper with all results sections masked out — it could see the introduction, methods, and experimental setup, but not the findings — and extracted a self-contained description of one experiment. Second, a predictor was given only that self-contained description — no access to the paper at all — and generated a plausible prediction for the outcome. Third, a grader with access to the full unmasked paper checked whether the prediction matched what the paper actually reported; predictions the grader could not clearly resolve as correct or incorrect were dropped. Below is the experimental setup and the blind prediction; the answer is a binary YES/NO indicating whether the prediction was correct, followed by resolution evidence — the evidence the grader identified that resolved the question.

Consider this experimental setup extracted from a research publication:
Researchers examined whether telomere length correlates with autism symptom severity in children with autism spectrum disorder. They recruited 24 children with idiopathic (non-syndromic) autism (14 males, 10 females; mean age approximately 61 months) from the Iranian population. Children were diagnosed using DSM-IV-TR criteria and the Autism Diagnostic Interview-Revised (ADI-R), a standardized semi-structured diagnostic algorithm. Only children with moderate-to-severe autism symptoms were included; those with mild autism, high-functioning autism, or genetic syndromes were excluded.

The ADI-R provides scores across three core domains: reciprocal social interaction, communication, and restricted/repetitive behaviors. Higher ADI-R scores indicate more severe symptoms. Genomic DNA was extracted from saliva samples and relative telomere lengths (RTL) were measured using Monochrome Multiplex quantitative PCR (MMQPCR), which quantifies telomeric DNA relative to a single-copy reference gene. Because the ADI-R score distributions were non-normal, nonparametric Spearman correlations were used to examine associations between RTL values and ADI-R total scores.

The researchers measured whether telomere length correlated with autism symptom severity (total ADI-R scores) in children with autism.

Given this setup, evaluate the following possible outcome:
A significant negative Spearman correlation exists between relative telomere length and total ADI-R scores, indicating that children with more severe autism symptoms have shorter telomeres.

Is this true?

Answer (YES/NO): NO